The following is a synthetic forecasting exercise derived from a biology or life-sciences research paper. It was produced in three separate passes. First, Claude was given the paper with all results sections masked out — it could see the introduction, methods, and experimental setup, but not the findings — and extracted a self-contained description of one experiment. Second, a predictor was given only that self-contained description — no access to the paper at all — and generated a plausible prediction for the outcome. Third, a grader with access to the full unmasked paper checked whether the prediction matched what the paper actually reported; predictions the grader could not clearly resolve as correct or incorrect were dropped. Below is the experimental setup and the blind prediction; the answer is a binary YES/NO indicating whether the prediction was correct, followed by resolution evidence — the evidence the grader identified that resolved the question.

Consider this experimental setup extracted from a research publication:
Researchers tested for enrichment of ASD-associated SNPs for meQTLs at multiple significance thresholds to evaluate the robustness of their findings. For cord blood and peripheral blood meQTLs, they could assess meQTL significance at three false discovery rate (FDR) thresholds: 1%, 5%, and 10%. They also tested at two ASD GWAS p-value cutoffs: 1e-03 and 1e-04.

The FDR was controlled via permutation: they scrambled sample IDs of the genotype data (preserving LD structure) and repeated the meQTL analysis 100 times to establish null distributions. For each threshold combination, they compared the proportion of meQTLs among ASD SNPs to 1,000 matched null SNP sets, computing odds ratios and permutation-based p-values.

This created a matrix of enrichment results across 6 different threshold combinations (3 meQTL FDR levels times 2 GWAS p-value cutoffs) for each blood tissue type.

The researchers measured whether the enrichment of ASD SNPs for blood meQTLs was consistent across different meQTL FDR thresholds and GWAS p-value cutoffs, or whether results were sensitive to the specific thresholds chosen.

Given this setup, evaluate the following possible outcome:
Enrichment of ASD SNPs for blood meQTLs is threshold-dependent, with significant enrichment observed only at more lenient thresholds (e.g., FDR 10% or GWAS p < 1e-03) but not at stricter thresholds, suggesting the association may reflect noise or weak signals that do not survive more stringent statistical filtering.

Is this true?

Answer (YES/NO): NO